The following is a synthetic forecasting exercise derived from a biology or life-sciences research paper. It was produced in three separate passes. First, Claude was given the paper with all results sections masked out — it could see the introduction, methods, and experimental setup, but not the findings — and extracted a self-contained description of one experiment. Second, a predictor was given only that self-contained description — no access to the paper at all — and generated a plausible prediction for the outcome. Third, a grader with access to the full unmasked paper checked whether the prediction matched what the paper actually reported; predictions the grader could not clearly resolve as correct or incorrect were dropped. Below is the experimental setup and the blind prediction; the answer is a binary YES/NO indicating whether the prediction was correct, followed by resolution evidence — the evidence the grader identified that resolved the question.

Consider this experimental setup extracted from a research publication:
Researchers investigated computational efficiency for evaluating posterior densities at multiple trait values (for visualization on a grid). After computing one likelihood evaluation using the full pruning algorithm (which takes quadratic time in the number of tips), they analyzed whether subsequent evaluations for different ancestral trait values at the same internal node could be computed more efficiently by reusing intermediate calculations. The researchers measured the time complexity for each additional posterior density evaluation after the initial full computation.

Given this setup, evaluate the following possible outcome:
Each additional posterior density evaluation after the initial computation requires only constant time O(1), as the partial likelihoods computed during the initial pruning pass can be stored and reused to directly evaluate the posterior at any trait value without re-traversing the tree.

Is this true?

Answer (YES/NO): NO